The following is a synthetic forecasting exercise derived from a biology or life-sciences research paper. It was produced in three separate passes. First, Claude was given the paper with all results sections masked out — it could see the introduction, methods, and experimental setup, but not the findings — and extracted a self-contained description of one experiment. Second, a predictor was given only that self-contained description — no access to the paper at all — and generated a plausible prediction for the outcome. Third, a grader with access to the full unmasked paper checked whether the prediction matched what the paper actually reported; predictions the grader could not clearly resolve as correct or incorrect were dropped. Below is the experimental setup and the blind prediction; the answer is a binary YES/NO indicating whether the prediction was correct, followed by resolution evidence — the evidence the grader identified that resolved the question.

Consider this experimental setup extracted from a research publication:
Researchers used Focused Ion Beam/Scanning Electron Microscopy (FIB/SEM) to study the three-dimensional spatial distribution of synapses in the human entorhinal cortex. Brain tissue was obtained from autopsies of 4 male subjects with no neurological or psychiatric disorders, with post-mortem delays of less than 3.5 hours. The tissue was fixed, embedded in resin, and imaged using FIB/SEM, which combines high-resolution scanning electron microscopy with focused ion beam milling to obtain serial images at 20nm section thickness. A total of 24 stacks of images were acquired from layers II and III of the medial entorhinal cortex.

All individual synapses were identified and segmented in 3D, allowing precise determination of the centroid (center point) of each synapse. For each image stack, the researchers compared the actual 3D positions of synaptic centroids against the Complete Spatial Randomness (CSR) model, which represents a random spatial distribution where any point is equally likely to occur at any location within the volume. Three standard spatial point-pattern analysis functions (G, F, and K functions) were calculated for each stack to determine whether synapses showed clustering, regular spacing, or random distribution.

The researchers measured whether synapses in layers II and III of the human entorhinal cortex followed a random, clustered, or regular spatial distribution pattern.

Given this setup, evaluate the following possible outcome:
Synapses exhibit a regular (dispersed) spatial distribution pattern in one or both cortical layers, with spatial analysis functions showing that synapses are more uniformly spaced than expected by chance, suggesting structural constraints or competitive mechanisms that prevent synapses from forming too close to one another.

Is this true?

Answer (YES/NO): NO